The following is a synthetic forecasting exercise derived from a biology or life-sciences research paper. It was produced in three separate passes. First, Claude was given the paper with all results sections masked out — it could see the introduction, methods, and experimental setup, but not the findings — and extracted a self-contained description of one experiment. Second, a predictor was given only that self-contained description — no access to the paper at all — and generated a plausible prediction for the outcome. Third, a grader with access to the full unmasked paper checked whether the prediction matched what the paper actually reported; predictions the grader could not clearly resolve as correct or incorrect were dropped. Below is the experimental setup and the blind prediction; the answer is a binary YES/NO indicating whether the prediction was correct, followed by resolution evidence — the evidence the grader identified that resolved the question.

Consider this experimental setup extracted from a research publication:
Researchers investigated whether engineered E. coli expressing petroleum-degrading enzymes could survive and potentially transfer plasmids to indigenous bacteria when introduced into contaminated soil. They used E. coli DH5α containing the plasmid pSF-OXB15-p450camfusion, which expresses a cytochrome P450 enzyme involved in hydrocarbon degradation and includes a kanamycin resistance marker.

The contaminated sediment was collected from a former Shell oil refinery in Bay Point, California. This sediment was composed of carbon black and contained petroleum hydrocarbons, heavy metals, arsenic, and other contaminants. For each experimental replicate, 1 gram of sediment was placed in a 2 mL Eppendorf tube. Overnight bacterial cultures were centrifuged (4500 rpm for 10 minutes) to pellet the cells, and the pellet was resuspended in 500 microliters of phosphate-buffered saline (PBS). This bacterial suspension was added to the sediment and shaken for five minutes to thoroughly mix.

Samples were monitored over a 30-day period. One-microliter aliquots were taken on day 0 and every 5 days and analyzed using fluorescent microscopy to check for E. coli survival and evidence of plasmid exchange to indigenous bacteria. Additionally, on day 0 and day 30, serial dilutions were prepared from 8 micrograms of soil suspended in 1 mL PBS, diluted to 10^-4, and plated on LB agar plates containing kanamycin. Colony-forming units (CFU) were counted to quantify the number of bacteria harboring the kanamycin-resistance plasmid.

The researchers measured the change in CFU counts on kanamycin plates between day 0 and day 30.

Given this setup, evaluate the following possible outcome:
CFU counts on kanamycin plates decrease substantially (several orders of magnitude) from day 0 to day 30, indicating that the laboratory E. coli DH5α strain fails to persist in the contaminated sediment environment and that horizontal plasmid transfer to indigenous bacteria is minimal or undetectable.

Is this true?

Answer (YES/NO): NO